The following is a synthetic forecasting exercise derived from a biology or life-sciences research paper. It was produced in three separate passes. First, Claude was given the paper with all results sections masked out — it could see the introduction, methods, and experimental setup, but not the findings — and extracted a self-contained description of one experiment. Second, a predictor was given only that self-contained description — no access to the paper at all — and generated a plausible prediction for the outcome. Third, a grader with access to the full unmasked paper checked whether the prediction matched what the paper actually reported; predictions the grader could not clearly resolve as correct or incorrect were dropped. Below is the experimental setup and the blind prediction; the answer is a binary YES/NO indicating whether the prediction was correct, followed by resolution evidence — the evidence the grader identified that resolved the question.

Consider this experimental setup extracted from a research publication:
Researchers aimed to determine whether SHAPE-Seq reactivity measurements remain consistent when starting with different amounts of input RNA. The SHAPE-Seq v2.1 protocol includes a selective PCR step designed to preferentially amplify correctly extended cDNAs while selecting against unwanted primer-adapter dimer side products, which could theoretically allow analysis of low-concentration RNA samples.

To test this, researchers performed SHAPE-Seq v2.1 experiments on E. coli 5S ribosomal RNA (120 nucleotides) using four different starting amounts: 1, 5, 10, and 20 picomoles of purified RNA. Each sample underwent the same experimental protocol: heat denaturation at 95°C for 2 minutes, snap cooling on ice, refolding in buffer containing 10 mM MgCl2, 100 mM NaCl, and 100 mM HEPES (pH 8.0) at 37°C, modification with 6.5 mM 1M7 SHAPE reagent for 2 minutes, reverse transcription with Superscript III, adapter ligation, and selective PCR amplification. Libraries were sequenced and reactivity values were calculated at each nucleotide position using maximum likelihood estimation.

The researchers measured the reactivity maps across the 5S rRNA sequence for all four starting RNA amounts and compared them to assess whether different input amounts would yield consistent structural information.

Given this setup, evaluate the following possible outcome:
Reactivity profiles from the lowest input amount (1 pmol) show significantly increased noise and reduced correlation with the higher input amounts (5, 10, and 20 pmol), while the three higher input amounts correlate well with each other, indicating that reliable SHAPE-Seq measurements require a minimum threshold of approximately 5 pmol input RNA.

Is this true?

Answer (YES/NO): NO